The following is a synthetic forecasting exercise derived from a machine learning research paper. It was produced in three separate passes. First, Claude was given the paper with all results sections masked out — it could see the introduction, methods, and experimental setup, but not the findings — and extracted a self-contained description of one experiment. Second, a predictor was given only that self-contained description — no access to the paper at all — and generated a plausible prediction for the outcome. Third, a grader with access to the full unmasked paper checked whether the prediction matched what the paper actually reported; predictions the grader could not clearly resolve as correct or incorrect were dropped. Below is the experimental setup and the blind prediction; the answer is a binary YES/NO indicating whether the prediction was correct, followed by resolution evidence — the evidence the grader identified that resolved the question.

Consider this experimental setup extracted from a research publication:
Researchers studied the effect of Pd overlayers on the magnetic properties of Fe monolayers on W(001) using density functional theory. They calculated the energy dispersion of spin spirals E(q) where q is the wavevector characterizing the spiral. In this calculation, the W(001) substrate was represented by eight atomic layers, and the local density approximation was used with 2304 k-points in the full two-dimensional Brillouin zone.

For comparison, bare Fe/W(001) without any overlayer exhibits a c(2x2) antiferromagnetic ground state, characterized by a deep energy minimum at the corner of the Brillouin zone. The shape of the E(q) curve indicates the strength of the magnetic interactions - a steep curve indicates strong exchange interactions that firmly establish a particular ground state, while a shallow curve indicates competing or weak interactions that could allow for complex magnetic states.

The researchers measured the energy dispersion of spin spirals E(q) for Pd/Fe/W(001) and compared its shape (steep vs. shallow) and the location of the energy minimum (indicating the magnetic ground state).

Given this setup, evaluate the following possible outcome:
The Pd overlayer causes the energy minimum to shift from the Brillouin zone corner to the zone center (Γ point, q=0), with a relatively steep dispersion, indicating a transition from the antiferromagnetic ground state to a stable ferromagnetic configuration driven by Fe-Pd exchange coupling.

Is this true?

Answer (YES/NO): NO